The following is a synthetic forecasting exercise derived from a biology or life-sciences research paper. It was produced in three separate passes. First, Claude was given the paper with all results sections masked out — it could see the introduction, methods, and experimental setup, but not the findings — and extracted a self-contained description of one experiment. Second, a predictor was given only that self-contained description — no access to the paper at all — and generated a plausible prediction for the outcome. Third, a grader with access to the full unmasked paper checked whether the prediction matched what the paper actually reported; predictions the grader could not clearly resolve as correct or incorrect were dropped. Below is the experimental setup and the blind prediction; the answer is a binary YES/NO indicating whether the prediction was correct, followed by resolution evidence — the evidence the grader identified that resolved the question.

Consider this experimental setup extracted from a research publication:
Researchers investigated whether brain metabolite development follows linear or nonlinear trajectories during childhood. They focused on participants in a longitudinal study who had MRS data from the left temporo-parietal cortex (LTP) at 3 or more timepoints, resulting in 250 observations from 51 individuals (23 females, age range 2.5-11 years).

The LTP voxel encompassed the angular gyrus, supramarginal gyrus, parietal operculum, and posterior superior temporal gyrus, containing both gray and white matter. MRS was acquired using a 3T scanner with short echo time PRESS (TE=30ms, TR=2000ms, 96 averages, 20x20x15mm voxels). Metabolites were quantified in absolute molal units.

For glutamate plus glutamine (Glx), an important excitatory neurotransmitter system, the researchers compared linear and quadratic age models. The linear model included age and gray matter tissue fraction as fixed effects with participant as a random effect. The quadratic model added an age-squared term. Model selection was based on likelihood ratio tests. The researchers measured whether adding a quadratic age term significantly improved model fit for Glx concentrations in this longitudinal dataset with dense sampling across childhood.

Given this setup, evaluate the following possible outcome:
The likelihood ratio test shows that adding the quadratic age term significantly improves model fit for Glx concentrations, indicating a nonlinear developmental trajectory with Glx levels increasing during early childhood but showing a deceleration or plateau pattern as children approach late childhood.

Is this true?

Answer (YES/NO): NO